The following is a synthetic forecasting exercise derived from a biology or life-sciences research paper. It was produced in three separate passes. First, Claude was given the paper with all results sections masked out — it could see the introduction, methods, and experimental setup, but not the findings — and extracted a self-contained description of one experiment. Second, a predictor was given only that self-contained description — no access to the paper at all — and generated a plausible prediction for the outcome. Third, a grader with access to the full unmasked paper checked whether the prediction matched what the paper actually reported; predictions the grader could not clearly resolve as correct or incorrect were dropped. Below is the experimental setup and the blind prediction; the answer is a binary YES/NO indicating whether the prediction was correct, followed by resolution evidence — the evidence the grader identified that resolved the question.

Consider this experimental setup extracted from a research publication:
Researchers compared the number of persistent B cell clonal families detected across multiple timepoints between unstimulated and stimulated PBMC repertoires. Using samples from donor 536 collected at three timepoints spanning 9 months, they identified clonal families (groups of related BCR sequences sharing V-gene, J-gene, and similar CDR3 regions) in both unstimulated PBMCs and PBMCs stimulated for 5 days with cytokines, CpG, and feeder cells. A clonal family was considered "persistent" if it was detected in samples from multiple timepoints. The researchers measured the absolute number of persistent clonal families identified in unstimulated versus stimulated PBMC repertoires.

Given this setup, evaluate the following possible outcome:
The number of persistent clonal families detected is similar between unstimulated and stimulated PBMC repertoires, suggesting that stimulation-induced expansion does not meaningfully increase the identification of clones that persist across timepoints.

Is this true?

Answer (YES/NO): NO